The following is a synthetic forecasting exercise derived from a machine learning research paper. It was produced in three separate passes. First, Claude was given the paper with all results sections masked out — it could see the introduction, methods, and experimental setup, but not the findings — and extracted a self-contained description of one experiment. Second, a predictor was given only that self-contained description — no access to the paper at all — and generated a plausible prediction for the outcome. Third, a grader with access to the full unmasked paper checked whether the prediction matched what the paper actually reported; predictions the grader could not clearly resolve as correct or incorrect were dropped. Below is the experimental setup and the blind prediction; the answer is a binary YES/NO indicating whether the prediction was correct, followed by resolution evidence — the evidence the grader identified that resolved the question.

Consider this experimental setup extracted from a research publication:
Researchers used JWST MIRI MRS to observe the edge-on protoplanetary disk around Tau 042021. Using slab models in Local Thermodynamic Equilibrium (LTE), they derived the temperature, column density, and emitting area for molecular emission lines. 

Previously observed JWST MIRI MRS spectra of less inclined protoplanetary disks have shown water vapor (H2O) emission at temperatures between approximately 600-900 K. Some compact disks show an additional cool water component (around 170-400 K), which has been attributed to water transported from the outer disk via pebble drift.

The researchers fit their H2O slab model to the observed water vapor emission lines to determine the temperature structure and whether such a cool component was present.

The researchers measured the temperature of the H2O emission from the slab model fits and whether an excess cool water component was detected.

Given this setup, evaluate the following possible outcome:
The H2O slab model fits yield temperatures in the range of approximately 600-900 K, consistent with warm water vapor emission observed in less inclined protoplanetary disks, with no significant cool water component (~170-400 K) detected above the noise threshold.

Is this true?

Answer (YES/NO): YES